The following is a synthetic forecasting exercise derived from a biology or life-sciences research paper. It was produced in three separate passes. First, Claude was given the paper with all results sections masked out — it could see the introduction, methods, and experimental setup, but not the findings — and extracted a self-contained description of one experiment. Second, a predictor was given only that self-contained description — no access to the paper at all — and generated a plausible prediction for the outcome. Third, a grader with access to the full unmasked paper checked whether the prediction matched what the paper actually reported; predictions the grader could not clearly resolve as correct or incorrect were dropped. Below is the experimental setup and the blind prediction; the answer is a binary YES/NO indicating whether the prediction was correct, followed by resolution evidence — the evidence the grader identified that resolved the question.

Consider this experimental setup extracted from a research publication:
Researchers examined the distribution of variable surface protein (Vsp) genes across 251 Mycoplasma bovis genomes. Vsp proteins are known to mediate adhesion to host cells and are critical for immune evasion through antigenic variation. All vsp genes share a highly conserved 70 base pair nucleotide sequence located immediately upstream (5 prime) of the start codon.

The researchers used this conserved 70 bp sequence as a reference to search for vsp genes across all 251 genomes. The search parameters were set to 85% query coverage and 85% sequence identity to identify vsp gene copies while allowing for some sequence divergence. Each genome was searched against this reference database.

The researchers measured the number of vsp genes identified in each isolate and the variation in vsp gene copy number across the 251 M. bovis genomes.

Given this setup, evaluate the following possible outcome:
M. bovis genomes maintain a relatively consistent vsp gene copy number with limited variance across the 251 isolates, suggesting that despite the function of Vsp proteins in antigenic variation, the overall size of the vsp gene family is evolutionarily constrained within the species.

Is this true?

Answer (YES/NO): NO